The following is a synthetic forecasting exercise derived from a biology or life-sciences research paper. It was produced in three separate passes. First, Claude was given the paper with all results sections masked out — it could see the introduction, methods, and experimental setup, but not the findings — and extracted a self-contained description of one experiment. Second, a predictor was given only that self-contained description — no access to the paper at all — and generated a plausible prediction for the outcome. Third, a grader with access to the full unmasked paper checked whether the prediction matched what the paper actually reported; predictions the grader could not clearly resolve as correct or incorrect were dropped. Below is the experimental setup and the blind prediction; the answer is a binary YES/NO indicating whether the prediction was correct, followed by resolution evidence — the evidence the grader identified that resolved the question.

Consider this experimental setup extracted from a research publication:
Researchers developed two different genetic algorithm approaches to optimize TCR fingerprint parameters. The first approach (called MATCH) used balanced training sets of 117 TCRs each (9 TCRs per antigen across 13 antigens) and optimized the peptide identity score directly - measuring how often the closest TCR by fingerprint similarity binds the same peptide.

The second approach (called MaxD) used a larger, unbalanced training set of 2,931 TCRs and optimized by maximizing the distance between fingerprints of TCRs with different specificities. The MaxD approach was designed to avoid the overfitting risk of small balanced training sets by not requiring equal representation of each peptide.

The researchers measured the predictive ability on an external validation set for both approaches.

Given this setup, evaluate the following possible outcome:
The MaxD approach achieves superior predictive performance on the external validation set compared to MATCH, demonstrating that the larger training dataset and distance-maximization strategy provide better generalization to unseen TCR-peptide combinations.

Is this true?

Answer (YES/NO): NO